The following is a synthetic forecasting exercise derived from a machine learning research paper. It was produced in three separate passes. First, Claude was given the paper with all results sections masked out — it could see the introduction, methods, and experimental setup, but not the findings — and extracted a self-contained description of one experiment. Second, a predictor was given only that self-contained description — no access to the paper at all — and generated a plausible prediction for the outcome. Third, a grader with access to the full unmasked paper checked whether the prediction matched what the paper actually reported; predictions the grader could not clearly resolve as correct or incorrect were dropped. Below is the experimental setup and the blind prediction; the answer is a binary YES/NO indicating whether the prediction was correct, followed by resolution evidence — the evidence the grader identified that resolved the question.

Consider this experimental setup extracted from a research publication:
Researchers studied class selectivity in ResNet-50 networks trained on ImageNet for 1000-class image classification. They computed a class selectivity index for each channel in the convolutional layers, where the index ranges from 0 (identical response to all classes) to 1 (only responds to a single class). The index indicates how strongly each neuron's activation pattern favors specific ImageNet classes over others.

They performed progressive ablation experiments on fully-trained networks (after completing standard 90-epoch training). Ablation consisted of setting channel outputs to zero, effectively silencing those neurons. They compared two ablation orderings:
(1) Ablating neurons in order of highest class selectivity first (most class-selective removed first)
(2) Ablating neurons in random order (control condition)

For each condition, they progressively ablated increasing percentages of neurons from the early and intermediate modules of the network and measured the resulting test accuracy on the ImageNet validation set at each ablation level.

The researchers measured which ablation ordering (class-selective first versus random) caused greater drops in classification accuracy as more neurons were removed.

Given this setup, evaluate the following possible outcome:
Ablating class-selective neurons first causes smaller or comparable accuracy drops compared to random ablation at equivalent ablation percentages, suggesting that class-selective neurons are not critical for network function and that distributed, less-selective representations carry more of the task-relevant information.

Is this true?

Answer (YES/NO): YES